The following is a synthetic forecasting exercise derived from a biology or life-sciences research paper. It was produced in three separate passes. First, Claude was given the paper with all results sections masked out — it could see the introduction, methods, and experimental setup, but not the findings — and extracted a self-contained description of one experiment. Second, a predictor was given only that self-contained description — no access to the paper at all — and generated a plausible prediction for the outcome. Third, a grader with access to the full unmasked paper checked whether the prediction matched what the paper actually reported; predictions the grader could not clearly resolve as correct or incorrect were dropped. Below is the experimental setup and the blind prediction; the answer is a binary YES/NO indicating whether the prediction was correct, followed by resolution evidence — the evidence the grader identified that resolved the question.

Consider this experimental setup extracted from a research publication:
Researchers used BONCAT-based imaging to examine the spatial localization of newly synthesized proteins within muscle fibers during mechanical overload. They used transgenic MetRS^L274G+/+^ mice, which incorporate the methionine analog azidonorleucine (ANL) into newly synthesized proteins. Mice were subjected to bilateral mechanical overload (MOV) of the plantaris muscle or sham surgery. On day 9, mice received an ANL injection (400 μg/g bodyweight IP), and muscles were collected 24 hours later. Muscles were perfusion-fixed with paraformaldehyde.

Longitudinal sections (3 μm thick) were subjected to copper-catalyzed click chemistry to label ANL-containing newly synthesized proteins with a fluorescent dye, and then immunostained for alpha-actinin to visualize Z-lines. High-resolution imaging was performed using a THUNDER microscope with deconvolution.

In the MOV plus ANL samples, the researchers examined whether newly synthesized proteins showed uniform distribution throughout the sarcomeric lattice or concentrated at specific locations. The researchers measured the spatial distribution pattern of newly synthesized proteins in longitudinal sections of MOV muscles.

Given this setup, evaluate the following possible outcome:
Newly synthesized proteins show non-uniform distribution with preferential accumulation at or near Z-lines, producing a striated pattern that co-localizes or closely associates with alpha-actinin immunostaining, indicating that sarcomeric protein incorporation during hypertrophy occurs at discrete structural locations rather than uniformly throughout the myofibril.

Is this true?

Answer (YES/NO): NO